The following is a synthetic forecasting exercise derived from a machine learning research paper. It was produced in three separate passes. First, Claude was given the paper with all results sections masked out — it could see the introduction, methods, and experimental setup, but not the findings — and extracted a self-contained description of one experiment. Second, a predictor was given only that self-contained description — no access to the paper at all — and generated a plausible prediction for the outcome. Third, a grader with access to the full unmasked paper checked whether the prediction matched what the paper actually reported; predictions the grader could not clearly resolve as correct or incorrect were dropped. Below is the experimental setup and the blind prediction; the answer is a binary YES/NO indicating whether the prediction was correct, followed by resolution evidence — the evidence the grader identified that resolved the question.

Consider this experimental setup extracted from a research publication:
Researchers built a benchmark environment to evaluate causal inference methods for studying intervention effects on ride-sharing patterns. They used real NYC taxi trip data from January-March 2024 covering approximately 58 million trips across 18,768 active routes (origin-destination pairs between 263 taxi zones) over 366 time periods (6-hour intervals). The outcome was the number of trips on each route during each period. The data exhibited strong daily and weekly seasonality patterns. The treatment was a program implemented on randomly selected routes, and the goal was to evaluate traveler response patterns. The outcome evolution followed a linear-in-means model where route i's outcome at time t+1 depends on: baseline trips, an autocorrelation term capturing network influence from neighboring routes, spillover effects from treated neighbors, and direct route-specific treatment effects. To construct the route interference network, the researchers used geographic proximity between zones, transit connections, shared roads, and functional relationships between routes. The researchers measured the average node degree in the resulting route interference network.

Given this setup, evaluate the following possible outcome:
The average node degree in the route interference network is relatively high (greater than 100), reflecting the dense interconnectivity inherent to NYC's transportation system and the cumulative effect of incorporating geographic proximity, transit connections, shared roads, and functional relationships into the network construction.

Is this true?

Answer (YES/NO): NO